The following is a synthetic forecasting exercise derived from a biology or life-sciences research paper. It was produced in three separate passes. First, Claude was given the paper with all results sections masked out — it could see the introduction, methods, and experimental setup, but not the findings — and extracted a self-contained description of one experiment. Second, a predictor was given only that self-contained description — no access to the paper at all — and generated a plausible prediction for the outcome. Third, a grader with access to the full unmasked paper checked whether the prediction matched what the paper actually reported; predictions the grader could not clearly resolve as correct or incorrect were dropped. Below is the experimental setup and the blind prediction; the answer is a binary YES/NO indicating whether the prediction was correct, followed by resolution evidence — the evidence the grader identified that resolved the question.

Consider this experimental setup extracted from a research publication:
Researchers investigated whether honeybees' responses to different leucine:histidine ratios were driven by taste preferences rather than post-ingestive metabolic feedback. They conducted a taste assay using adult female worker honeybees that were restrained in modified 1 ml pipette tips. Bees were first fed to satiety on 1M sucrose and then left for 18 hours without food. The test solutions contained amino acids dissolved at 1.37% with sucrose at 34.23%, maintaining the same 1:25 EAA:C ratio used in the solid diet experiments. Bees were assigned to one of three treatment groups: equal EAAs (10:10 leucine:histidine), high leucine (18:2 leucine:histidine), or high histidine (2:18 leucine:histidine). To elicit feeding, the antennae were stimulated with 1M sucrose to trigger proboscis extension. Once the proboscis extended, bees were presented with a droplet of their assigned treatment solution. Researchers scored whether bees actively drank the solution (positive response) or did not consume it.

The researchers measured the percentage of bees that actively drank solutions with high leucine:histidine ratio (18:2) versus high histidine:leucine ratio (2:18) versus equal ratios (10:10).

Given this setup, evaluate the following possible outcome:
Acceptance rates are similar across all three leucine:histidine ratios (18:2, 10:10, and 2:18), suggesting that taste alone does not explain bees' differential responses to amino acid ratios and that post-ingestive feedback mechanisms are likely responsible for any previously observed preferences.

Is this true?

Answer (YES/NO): YES